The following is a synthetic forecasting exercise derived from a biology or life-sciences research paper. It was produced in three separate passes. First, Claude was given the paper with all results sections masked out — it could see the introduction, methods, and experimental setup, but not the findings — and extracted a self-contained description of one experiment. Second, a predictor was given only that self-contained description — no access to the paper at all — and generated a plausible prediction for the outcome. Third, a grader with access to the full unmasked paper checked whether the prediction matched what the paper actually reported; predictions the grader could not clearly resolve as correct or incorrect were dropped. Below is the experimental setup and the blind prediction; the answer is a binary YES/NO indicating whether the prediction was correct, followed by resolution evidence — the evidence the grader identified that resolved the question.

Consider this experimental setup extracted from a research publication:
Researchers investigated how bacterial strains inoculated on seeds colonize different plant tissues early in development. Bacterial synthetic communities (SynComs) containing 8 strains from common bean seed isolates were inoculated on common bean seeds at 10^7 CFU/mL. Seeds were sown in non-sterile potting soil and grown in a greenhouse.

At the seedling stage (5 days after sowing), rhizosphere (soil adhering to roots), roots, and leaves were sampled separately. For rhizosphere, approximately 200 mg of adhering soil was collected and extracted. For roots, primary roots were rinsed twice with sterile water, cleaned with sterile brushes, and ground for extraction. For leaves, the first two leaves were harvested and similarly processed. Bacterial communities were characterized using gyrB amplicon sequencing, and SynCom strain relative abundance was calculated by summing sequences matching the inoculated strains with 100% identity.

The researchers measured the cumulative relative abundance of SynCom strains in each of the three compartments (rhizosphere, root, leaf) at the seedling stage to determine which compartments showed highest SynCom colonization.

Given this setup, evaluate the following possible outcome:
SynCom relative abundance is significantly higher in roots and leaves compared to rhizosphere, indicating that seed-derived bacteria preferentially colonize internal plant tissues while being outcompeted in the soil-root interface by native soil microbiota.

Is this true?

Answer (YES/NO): YES